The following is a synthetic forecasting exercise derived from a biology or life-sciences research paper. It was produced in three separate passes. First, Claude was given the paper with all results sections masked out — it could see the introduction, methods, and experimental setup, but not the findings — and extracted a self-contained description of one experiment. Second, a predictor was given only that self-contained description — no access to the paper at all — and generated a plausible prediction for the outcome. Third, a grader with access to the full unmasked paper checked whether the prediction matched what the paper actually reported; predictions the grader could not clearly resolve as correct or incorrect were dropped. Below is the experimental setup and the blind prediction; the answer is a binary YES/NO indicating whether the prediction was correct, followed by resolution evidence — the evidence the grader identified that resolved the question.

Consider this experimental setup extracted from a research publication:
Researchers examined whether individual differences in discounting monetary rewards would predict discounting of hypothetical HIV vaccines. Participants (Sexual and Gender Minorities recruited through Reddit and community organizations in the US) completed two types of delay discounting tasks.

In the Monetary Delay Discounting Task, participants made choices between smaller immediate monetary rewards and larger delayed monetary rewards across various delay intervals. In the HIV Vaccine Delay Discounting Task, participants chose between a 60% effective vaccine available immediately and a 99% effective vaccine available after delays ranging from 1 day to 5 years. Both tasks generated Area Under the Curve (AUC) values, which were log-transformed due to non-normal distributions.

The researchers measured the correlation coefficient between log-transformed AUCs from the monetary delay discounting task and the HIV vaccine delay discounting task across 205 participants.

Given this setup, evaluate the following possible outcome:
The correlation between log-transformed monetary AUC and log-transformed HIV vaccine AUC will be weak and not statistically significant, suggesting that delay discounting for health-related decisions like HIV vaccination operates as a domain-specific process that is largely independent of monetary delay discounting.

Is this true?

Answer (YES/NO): YES